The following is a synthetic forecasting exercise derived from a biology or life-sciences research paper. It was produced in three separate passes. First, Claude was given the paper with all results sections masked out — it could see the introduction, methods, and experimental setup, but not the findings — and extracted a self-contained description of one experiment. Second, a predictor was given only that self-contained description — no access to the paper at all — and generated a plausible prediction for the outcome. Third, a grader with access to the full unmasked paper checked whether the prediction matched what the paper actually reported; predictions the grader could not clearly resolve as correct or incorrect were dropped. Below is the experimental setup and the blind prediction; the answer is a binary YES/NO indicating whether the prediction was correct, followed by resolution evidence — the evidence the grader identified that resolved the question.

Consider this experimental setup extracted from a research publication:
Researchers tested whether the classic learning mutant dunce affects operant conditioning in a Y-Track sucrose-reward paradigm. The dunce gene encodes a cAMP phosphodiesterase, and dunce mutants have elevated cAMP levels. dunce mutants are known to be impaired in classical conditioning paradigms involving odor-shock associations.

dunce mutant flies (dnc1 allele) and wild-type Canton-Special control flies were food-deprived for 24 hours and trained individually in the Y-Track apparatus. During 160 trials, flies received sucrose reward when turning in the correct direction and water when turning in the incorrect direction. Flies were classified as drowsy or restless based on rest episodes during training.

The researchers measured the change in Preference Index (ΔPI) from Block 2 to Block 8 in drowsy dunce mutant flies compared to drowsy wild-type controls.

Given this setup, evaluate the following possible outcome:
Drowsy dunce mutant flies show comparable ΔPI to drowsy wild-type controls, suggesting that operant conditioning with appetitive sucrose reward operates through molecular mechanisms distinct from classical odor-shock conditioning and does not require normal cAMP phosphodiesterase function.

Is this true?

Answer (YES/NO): NO